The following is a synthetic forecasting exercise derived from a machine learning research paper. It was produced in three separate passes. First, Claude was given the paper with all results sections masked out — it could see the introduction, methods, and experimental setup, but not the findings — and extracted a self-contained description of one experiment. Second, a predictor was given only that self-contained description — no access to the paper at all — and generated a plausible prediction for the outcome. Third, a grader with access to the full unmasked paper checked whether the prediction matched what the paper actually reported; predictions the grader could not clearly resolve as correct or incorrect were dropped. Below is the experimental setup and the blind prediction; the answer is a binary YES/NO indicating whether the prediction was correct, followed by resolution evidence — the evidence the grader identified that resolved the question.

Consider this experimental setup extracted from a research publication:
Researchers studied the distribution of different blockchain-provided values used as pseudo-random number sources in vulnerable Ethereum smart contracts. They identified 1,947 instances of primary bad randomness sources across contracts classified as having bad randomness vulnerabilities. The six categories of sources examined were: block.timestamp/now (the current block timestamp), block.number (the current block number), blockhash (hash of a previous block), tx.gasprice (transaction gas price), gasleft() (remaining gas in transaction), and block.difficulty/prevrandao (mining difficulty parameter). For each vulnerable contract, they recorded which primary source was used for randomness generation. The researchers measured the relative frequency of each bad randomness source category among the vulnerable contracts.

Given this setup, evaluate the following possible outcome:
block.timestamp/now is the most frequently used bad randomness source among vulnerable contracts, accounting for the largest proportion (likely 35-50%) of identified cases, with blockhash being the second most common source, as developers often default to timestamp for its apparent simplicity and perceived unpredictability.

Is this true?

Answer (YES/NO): NO